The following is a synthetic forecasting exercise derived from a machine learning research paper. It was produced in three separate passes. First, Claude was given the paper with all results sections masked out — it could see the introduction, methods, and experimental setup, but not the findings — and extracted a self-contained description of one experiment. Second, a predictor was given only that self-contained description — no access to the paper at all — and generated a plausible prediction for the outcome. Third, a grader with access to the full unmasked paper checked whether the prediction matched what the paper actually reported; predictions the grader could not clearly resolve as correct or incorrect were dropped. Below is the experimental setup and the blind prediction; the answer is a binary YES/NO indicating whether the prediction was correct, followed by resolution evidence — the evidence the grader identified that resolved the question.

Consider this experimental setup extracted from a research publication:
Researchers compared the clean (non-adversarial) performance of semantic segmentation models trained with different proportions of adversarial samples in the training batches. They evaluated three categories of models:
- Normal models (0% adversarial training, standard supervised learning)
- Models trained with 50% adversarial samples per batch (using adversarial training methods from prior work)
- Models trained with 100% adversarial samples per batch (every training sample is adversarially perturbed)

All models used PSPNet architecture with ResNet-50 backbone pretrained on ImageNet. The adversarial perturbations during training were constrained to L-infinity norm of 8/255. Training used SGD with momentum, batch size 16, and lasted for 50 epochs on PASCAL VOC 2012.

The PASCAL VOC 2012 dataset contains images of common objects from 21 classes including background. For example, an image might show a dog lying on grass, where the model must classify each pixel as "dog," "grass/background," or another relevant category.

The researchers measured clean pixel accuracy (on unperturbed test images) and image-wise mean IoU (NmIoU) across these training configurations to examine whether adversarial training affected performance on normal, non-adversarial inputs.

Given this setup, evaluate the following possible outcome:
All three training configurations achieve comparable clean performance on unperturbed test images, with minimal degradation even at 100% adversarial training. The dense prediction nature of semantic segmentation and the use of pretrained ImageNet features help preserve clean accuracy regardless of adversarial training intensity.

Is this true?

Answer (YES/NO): NO